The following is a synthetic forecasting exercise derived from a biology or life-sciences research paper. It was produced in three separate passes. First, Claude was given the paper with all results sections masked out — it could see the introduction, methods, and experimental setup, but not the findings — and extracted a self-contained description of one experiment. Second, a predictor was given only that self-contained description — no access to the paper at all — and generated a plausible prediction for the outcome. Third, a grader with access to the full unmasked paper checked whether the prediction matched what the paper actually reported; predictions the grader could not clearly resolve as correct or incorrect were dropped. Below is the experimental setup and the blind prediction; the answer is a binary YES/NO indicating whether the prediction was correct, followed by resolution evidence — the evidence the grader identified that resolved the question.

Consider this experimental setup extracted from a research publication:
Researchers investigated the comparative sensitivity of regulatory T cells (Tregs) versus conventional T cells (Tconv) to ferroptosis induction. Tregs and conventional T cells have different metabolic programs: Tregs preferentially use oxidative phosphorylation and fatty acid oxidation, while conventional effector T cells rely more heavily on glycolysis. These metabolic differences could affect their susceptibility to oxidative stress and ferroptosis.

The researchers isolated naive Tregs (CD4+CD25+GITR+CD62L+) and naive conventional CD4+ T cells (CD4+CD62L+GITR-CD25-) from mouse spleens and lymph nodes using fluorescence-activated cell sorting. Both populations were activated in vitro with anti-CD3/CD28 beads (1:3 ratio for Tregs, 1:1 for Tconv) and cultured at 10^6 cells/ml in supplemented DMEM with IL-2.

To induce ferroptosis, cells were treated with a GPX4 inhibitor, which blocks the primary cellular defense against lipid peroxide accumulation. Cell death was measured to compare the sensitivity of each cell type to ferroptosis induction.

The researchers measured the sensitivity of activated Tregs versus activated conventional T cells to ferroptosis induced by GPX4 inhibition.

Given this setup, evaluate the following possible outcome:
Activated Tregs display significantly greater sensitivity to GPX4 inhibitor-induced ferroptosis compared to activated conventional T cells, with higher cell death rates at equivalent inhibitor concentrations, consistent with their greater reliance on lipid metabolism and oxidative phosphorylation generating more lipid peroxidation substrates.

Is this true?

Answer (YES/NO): NO